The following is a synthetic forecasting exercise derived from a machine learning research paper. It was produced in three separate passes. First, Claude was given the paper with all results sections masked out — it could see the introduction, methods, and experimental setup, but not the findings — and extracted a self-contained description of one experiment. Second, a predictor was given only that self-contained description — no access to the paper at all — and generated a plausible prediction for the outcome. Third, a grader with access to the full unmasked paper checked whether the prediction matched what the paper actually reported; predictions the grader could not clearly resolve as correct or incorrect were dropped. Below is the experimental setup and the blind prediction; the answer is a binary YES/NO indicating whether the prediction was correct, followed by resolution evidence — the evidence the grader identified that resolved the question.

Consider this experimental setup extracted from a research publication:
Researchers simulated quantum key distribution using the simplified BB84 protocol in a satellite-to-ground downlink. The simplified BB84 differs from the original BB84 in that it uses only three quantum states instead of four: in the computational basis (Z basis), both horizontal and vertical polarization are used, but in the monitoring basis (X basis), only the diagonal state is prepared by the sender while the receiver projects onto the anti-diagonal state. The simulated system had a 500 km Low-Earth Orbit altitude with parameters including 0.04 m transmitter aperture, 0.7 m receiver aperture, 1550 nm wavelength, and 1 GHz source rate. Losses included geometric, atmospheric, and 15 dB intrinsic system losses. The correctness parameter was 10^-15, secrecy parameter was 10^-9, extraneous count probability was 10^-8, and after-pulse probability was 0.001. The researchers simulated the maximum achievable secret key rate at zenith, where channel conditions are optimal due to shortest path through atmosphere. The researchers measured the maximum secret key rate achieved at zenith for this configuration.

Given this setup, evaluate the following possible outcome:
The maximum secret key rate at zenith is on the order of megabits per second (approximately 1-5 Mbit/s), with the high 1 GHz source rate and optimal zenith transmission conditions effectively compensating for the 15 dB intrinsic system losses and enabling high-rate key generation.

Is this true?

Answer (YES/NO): NO